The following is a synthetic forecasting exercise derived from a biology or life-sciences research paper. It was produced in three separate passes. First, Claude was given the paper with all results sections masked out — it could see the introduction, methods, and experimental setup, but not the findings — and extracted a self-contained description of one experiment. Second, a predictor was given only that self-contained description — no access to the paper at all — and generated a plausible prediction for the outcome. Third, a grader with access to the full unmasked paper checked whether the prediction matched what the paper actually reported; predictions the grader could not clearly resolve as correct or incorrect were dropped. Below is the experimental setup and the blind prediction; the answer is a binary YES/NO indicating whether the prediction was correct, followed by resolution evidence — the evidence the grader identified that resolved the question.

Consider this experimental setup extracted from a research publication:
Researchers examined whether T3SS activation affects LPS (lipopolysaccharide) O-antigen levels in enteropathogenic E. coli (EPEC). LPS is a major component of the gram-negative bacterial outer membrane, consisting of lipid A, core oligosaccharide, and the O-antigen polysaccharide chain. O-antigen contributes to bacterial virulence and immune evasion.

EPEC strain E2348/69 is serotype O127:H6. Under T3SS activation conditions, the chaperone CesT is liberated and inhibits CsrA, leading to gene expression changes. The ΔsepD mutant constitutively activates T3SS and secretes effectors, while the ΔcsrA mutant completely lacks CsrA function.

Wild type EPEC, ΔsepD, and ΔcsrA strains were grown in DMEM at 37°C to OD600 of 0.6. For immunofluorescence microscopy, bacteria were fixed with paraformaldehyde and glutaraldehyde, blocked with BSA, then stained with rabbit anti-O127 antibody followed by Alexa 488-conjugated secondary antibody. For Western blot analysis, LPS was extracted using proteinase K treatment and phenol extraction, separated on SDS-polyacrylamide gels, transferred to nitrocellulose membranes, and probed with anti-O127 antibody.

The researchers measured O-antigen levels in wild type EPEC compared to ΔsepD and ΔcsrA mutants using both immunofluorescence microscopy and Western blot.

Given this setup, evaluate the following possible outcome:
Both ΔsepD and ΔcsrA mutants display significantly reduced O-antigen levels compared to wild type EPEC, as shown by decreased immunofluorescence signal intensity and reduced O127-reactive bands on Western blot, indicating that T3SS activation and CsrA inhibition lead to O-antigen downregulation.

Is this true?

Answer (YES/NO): NO